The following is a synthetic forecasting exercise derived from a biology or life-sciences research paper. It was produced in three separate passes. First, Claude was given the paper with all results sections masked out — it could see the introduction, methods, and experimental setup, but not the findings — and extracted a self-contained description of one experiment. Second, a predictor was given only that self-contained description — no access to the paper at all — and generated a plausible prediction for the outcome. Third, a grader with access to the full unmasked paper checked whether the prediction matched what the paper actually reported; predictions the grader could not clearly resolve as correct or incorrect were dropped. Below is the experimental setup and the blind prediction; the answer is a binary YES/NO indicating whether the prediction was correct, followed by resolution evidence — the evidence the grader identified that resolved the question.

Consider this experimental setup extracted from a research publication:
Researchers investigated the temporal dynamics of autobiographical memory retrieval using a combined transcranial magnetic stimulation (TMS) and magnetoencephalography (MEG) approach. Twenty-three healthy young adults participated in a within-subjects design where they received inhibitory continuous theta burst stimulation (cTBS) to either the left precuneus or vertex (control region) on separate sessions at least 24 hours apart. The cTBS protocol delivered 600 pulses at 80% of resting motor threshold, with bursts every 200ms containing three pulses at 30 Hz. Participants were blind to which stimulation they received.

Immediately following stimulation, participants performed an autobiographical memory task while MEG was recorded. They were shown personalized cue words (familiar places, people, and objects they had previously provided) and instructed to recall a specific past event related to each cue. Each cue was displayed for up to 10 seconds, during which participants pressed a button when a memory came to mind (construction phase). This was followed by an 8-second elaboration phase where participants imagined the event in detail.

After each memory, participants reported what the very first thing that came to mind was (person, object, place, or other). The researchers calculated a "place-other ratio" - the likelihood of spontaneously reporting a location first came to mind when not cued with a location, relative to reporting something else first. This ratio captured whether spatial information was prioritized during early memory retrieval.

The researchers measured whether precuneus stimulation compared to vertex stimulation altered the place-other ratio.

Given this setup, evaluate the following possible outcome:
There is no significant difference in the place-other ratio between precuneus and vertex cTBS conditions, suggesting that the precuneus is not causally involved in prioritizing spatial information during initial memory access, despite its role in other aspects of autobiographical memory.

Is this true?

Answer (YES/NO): YES